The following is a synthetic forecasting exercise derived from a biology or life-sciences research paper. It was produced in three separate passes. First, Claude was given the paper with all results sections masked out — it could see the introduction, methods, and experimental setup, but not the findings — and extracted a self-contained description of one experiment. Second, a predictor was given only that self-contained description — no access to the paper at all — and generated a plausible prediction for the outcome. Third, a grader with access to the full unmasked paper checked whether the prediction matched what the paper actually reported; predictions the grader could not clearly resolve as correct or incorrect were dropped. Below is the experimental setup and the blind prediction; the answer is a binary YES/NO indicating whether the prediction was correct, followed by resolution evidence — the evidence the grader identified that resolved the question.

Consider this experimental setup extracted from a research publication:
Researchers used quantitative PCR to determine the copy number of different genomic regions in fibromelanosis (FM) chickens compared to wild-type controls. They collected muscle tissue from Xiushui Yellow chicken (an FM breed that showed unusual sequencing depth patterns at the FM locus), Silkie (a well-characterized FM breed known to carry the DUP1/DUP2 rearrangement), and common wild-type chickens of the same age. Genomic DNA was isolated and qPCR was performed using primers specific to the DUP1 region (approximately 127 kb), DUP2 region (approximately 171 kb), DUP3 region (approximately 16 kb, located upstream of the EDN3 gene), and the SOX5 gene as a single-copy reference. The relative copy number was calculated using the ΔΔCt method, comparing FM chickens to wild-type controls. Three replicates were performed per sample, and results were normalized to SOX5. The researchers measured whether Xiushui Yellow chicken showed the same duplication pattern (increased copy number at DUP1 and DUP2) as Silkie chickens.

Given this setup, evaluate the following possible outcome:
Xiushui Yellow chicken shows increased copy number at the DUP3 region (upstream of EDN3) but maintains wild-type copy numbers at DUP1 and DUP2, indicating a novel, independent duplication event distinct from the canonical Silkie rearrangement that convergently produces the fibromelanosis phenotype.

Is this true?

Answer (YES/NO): YES